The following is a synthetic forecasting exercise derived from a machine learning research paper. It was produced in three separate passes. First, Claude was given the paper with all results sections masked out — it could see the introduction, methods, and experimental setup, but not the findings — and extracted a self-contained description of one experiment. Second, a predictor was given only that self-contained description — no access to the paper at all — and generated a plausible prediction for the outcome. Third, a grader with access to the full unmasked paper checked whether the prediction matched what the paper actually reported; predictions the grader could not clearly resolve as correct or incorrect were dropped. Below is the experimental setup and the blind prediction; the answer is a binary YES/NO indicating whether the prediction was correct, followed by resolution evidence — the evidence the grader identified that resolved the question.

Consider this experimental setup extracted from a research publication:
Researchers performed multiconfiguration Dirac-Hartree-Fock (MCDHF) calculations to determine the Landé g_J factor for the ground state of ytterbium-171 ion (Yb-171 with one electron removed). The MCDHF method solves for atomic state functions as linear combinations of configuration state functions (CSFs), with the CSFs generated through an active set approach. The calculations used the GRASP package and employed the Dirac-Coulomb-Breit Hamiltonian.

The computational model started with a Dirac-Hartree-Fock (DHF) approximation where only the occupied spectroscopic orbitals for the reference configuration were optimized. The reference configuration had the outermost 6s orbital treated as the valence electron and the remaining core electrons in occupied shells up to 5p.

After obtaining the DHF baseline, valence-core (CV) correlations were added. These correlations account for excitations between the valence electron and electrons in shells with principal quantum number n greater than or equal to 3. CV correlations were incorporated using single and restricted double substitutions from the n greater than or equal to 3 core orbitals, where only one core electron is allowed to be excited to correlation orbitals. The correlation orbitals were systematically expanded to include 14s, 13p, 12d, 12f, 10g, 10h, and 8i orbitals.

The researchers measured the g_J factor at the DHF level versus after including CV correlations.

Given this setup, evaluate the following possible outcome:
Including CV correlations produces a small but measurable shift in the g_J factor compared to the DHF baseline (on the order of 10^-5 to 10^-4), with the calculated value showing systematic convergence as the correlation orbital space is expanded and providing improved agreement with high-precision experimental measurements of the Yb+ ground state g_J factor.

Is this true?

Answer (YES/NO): NO